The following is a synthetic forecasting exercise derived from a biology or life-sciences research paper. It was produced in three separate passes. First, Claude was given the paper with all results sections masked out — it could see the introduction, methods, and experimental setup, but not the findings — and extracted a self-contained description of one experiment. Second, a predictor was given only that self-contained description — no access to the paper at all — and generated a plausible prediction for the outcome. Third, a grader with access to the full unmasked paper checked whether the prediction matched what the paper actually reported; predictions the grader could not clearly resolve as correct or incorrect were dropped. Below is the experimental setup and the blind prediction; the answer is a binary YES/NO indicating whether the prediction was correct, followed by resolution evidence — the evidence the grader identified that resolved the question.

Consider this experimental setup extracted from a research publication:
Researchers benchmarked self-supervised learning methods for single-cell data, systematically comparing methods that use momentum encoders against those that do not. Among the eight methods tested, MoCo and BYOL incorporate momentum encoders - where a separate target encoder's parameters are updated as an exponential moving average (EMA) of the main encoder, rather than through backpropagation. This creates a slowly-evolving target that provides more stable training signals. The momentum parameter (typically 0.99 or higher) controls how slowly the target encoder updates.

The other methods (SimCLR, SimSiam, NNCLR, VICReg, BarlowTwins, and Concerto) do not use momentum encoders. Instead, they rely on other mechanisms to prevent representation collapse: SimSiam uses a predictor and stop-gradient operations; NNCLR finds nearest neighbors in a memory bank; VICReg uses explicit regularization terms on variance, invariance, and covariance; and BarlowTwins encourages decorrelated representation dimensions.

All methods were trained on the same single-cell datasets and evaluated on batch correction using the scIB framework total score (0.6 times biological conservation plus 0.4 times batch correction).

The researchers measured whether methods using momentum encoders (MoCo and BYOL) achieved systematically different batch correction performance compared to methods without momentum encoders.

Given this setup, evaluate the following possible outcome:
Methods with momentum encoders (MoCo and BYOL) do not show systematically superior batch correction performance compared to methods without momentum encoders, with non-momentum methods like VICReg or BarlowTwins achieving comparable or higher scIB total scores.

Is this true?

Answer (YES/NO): YES